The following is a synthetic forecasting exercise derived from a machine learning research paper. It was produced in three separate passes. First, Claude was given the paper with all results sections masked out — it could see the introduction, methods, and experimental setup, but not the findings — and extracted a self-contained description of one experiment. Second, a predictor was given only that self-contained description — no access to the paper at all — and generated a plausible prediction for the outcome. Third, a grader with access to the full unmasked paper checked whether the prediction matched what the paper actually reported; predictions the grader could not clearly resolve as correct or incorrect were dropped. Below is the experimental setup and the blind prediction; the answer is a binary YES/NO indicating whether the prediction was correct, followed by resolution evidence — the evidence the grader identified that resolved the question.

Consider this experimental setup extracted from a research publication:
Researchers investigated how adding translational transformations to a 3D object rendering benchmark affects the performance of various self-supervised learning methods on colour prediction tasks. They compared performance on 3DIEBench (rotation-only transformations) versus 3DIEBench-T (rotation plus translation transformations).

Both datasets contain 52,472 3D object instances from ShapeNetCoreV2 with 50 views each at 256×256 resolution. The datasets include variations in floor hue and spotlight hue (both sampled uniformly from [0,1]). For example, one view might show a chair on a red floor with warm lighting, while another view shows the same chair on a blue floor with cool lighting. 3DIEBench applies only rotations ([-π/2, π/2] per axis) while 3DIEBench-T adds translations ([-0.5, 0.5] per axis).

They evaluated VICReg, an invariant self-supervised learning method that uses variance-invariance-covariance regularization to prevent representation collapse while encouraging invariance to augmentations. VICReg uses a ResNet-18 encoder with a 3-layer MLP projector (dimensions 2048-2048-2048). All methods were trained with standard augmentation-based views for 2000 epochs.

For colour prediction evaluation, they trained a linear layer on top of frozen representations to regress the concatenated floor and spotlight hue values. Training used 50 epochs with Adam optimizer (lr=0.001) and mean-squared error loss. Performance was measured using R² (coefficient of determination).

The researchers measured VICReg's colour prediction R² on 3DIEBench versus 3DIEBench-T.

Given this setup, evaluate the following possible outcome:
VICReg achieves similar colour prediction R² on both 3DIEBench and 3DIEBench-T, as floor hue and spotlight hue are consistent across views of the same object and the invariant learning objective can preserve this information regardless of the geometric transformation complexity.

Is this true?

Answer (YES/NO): NO